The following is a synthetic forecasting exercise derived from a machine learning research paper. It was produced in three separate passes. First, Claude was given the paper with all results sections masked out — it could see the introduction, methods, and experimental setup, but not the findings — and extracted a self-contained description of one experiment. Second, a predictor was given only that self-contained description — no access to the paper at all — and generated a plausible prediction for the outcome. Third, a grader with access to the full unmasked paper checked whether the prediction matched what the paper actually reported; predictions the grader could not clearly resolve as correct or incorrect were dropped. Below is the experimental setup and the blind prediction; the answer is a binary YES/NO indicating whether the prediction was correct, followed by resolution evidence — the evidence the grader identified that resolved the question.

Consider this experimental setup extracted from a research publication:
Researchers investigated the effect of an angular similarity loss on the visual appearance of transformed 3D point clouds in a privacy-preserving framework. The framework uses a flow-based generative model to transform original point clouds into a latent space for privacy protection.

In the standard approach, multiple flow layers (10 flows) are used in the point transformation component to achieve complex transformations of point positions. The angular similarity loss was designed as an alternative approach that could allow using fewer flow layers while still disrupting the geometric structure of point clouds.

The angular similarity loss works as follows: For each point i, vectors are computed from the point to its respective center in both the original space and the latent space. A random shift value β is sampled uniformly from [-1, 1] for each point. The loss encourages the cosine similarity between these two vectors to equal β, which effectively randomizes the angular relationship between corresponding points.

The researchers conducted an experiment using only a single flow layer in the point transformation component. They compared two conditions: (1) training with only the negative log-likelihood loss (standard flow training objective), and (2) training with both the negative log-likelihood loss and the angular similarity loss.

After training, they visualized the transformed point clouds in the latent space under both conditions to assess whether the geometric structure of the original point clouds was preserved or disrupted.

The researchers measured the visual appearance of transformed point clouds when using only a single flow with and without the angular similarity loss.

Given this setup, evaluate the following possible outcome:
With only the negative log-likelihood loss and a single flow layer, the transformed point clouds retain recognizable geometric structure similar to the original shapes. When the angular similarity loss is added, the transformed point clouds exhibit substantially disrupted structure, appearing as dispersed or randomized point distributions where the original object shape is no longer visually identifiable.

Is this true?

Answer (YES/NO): YES